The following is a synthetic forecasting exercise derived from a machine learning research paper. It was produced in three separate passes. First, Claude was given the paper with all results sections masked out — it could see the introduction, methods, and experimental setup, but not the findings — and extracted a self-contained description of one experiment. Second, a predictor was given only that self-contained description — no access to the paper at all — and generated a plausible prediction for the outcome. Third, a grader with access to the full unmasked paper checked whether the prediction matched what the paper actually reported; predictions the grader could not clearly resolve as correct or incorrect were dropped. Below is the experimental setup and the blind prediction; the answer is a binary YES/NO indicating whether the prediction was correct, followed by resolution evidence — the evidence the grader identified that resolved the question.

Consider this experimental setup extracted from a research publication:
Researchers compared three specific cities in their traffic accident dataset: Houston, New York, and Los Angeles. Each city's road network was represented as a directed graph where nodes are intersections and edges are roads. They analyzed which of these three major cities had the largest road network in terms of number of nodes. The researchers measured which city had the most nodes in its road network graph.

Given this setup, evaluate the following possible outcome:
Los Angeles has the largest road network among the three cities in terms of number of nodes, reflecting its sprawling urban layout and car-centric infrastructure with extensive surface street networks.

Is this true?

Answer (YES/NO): NO